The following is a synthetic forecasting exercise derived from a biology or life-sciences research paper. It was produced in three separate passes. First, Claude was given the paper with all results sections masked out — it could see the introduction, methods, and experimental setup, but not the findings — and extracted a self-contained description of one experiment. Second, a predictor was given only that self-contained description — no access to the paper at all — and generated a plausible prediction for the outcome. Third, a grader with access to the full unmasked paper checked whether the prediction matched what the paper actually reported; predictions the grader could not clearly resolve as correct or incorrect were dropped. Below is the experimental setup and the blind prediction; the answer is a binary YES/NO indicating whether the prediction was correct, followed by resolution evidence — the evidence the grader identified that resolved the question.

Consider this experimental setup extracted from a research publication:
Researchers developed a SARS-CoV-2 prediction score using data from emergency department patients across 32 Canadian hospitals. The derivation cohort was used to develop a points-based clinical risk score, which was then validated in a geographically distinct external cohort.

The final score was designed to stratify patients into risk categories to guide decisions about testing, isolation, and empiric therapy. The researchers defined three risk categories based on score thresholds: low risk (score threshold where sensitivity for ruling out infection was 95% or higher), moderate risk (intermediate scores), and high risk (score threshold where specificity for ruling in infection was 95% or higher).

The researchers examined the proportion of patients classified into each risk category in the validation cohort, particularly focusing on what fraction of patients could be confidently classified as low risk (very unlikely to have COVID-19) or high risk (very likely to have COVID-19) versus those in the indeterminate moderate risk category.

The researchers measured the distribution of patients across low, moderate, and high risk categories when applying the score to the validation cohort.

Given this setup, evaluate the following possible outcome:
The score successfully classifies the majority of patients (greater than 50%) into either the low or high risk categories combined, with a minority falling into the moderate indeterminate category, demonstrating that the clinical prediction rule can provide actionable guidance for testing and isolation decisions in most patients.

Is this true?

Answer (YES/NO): NO